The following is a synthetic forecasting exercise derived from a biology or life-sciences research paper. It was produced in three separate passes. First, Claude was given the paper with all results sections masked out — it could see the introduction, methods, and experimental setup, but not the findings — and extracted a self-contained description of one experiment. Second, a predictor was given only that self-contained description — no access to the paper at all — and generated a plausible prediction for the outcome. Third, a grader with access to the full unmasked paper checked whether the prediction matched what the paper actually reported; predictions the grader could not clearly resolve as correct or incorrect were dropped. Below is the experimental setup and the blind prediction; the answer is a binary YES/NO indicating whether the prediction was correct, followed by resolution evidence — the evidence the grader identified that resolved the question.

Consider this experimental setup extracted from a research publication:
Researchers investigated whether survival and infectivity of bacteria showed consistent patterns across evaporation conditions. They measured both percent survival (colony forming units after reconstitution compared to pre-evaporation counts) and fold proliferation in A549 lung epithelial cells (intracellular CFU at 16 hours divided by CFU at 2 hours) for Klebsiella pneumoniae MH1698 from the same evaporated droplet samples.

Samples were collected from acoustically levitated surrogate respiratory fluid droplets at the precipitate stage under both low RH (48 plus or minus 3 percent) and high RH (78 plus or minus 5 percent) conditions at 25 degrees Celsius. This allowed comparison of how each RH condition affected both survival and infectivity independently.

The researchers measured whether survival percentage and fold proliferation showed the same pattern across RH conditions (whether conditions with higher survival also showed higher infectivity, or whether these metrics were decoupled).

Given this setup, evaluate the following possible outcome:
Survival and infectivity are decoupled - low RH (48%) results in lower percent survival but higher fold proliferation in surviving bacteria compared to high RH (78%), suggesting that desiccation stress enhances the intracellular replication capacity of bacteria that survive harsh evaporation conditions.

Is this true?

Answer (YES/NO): NO